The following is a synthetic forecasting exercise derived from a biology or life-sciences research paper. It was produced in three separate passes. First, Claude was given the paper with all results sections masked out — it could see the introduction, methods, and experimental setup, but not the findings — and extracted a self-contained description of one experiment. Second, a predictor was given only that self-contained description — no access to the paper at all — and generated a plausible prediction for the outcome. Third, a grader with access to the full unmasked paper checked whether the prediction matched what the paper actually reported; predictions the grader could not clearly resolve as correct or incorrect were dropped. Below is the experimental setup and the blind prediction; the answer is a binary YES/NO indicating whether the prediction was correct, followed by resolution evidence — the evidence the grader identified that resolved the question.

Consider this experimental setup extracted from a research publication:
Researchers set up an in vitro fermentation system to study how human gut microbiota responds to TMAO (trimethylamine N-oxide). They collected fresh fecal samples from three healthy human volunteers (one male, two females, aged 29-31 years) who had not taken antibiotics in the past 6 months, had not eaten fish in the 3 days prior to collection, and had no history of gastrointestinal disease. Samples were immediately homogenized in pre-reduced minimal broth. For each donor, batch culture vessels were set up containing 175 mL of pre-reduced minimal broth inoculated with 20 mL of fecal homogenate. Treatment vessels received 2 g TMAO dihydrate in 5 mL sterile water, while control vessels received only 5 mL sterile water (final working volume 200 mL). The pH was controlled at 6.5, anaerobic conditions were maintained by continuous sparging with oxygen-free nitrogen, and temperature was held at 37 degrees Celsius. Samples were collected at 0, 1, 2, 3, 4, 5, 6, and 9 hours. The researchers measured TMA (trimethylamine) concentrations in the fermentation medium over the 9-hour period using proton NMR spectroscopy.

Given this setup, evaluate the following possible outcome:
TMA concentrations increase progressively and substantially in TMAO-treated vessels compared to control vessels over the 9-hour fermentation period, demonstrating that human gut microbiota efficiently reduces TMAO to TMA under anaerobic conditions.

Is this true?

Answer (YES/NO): YES